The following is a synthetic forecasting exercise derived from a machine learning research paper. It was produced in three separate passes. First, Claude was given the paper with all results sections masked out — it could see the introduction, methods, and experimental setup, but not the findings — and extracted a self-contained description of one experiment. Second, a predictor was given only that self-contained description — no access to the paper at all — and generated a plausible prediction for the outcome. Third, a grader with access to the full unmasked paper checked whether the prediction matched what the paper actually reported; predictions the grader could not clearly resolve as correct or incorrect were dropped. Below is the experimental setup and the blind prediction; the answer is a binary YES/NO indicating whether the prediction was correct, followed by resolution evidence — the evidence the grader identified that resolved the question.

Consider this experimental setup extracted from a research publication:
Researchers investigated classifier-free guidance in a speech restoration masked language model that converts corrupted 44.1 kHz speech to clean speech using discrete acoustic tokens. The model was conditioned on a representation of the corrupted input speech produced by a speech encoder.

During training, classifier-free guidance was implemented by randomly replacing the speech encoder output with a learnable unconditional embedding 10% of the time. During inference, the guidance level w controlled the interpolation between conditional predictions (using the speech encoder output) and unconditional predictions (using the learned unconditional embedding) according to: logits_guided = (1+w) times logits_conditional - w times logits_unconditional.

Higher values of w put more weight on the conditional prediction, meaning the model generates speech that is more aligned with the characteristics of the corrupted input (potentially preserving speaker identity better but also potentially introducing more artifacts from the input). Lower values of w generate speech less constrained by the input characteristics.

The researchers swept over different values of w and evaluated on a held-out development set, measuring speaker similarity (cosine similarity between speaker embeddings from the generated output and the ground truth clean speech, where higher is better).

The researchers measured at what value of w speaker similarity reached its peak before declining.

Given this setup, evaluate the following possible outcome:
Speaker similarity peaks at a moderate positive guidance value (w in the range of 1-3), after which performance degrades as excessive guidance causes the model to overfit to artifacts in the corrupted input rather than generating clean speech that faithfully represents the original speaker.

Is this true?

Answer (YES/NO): YES